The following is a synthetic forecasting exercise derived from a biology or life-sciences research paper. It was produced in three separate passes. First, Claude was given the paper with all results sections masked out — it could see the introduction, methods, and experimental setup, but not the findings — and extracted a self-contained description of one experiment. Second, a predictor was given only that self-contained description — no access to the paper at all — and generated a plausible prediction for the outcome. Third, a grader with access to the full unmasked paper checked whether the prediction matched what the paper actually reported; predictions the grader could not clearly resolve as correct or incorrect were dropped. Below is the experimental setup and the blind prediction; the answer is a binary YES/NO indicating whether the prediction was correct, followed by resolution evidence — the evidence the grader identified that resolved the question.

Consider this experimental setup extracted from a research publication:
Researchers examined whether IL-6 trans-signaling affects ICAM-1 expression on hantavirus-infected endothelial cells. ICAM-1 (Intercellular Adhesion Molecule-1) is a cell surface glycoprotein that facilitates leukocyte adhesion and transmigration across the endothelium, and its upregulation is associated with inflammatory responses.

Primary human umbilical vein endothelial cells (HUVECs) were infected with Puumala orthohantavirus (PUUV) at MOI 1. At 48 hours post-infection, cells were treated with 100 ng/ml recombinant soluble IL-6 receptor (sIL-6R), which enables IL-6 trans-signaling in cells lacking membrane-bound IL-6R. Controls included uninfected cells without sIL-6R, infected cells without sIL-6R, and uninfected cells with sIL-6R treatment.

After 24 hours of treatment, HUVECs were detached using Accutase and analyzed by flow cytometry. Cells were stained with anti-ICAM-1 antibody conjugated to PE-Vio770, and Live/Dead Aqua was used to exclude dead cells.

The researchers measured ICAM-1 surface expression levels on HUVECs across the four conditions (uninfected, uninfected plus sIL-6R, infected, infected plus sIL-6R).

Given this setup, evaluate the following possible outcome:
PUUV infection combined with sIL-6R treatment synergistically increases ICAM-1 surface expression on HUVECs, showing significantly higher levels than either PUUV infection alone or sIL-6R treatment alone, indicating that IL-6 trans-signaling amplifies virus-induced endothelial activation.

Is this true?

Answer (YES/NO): YES